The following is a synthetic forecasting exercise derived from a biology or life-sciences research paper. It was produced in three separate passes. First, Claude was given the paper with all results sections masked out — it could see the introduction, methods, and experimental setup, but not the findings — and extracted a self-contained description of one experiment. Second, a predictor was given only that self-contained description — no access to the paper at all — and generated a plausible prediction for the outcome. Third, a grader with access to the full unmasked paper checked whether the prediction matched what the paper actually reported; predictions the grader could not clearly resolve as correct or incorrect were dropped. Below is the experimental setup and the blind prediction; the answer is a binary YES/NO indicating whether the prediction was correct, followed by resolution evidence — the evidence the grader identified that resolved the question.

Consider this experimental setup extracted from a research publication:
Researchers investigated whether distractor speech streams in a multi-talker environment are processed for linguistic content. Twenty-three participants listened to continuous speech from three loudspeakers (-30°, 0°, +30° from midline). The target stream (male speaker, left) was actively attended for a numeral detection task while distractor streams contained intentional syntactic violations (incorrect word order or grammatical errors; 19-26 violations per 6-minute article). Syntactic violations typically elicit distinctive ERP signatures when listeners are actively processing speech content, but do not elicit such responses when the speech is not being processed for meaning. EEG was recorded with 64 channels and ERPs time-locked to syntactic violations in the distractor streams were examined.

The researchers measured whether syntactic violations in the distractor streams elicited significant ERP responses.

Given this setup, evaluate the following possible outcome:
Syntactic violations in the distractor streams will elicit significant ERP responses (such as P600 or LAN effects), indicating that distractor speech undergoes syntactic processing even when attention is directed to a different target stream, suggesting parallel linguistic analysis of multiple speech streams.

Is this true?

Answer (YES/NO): NO